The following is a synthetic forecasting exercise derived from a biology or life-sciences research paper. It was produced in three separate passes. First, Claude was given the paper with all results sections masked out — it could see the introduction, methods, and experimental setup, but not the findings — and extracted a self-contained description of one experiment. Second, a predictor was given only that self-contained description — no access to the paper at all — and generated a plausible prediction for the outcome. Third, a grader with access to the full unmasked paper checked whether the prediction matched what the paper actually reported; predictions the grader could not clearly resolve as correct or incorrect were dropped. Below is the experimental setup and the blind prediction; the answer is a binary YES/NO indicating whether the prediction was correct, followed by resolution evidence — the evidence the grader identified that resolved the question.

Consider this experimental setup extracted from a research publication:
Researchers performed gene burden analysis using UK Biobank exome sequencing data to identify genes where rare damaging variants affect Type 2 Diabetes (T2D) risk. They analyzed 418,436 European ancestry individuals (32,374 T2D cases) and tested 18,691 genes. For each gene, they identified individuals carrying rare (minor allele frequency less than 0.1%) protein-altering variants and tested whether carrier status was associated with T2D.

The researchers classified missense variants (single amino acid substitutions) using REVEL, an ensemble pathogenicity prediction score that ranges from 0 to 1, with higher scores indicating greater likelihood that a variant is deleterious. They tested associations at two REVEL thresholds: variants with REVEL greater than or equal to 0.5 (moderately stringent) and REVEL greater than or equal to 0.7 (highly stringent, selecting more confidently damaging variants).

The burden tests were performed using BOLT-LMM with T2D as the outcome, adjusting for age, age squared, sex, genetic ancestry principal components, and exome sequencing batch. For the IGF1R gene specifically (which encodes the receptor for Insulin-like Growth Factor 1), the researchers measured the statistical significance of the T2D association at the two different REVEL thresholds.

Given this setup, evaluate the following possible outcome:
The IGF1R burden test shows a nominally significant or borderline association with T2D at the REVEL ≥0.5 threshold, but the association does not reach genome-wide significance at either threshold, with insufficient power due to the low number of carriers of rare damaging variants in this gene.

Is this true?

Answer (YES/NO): NO